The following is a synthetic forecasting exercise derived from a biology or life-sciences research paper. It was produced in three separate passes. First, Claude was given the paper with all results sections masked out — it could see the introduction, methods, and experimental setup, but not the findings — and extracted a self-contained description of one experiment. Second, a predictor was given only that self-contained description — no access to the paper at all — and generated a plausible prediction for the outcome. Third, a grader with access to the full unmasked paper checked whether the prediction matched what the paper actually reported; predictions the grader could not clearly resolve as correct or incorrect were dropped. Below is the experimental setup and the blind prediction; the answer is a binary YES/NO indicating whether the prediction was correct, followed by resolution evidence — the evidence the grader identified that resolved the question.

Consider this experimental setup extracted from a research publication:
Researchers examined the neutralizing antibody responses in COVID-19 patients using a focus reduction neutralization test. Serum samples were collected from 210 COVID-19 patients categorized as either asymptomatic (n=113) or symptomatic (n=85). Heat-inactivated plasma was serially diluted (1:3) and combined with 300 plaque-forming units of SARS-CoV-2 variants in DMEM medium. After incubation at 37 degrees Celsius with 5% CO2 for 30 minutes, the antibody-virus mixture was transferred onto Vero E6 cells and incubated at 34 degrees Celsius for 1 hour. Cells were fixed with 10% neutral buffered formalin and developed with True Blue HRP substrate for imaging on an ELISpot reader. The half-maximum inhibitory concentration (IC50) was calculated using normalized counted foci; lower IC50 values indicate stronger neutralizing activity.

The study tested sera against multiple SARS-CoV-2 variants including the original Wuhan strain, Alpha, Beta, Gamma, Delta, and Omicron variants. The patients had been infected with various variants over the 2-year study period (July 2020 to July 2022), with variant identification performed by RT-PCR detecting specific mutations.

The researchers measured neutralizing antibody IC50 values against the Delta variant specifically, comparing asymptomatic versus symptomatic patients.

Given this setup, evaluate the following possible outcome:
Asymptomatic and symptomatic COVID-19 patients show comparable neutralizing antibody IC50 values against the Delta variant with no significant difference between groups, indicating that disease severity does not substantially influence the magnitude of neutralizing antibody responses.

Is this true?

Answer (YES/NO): NO